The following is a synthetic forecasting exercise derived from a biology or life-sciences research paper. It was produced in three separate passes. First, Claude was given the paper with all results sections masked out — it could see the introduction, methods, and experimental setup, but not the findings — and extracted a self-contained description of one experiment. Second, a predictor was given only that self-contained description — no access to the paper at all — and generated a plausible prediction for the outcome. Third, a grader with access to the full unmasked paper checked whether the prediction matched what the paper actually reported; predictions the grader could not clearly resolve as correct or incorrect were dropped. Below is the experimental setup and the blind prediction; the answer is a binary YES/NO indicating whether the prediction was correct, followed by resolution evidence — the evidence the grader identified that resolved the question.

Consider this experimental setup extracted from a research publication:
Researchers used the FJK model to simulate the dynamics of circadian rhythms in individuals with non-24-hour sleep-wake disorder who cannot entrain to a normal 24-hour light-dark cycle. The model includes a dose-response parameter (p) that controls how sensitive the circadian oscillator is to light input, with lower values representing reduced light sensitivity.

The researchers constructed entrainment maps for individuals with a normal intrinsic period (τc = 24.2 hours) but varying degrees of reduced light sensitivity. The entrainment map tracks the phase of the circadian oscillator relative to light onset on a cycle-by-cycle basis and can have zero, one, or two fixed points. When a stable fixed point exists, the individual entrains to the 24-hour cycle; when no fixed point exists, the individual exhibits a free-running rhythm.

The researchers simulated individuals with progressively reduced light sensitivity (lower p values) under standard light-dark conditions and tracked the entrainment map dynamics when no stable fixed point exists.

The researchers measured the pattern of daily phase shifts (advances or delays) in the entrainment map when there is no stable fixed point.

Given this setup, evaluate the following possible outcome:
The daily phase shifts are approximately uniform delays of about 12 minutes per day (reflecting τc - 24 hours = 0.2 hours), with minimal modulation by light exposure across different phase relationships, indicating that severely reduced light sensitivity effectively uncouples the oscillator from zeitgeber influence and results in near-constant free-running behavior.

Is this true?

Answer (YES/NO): NO